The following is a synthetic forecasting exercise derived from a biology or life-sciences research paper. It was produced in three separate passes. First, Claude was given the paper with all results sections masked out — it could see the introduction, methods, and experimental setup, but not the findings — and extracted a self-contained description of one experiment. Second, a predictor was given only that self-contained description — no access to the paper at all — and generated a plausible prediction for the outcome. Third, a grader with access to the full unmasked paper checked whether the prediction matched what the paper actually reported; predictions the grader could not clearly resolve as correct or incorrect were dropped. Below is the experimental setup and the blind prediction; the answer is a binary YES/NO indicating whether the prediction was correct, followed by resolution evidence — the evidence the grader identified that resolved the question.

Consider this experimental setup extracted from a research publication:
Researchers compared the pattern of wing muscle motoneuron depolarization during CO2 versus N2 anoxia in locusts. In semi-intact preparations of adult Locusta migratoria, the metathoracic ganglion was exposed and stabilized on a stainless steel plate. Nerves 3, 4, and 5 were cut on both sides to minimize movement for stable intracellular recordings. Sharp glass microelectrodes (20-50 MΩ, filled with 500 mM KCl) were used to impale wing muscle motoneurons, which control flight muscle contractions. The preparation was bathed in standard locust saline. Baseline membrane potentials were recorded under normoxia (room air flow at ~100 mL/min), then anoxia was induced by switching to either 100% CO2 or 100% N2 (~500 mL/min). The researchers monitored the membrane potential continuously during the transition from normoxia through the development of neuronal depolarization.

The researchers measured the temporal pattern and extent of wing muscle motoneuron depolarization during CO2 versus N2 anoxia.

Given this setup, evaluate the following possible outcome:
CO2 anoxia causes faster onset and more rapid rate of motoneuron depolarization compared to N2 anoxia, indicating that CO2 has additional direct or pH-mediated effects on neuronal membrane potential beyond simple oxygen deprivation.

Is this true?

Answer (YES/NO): YES